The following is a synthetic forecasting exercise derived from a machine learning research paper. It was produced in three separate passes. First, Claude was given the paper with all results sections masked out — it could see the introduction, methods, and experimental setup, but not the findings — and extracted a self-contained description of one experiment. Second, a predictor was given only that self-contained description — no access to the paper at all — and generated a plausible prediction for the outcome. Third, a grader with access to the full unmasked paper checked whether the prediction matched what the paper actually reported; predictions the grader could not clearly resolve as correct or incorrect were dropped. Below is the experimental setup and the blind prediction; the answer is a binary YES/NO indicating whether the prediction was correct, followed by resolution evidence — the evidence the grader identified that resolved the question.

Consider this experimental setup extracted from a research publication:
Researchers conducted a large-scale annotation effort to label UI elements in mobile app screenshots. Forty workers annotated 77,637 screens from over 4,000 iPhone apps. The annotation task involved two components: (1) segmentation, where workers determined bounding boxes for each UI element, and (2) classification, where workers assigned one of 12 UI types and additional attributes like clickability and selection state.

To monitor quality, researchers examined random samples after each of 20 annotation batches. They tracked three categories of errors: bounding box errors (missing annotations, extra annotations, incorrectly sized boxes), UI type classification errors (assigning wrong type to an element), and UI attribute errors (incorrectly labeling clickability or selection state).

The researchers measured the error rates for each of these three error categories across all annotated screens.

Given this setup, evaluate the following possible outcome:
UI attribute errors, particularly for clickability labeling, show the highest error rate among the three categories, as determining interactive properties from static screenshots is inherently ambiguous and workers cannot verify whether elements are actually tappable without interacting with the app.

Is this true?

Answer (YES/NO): NO